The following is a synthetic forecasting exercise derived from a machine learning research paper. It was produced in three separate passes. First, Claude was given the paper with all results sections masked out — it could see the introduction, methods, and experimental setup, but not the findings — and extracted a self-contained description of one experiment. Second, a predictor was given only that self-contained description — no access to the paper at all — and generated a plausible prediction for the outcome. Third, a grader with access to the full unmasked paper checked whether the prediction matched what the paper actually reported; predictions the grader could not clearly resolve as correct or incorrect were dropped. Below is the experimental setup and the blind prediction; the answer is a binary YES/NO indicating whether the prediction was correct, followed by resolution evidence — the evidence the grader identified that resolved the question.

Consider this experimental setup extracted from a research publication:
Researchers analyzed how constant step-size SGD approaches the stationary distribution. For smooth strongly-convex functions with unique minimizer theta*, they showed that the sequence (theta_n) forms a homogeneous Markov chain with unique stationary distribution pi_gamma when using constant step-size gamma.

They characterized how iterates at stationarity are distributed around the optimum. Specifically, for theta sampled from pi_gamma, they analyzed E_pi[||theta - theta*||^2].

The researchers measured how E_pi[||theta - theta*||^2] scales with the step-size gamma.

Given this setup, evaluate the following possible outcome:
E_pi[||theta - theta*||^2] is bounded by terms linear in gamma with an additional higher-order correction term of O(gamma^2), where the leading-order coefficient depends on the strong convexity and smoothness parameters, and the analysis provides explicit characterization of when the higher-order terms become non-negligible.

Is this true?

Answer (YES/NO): NO